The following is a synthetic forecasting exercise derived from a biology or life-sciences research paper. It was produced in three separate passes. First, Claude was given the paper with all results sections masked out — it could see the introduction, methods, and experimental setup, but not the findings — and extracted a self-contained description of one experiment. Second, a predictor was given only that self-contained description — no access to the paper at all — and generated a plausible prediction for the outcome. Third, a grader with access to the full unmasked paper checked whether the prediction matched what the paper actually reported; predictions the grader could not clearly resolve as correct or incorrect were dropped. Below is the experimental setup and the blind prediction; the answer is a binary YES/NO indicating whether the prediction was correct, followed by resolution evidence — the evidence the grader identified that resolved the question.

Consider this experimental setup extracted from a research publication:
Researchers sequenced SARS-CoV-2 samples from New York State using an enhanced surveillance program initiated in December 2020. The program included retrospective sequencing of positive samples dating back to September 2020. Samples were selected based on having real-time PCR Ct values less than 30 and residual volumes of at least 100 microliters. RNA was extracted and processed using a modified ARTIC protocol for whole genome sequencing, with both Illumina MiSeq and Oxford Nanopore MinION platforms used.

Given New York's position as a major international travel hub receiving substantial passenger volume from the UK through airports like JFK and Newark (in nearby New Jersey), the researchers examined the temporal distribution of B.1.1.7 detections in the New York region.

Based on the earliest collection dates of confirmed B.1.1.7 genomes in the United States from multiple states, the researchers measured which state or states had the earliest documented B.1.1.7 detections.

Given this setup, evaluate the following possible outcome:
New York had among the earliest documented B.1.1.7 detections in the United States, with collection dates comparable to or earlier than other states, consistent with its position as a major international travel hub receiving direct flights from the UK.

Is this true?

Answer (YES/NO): NO